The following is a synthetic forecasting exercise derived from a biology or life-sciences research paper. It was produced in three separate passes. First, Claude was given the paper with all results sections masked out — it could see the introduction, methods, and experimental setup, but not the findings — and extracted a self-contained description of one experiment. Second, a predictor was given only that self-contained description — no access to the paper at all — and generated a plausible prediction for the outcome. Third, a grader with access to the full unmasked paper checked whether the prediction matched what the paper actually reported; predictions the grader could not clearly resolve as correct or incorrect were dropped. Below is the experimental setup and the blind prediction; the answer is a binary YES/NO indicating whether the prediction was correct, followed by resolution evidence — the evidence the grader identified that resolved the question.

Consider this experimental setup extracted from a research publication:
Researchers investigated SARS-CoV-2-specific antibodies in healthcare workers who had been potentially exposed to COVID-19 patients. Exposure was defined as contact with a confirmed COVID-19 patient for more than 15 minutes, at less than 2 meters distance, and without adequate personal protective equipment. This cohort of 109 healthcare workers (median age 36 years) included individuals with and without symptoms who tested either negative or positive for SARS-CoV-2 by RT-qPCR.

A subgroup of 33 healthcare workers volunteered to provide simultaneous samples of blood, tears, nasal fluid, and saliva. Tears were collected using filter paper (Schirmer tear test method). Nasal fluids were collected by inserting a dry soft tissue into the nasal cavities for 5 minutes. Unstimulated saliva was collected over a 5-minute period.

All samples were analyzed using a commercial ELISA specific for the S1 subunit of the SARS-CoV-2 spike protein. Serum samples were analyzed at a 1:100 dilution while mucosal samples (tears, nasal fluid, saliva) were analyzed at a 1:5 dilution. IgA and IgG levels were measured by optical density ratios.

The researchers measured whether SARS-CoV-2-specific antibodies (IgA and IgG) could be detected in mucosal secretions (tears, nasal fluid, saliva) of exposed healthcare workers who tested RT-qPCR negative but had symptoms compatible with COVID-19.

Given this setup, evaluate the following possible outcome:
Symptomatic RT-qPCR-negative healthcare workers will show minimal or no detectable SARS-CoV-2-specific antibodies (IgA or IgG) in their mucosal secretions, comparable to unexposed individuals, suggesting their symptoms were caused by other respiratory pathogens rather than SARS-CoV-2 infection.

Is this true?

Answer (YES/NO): NO